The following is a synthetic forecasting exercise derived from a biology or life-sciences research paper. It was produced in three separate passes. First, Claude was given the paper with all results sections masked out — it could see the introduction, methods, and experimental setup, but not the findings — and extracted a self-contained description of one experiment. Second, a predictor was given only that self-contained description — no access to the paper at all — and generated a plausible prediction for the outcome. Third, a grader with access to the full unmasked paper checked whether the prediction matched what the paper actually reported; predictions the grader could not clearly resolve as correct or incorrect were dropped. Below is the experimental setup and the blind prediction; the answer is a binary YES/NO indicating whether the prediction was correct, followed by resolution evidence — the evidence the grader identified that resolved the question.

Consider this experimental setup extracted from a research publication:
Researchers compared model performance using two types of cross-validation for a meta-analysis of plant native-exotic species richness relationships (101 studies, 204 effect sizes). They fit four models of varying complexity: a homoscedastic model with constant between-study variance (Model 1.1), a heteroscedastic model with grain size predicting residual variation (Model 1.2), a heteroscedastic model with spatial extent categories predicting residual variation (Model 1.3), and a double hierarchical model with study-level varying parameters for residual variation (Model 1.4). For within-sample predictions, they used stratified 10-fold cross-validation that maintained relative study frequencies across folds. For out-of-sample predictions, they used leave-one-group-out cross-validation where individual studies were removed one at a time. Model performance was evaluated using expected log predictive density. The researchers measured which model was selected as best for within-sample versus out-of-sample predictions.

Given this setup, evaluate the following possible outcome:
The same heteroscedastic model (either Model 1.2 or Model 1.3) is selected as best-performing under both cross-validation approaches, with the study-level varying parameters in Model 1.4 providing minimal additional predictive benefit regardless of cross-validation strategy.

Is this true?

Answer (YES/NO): NO